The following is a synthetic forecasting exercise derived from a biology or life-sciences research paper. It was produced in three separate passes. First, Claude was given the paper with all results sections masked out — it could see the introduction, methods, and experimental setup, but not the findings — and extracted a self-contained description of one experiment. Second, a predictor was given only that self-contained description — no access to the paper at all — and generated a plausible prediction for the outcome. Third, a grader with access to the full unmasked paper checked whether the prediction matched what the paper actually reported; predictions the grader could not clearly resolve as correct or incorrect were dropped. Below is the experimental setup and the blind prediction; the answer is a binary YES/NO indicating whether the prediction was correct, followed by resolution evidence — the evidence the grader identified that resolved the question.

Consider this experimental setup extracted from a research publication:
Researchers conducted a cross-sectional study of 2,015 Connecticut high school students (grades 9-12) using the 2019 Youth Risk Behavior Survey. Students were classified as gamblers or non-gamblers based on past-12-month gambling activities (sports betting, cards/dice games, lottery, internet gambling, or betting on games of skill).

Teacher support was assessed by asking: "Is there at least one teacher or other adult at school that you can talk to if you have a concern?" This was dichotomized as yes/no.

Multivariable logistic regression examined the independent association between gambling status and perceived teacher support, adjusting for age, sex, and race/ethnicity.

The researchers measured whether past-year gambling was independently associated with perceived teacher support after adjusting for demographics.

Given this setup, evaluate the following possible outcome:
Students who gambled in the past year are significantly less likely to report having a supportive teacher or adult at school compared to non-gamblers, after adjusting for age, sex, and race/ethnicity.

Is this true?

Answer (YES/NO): YES